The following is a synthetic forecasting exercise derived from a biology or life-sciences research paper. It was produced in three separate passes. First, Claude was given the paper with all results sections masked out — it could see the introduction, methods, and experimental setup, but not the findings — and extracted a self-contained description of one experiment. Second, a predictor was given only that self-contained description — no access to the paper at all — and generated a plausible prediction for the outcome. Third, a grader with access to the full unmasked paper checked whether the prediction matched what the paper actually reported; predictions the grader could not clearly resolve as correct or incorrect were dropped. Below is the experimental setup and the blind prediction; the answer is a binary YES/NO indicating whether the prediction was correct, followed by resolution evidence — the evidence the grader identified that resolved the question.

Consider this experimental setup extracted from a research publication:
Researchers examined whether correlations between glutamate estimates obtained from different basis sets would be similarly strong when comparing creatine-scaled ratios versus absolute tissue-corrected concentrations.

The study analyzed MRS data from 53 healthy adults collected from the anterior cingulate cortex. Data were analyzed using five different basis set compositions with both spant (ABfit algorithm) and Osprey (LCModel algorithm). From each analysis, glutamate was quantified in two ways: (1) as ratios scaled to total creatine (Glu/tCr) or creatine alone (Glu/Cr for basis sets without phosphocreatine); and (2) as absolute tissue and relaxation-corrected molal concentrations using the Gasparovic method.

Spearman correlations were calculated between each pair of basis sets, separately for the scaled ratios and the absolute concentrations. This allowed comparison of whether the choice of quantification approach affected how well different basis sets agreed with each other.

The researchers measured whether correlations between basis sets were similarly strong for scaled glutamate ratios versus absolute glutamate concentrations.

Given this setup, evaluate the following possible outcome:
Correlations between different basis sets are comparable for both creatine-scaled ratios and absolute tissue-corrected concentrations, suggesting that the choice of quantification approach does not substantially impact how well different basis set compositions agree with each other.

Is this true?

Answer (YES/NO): YES